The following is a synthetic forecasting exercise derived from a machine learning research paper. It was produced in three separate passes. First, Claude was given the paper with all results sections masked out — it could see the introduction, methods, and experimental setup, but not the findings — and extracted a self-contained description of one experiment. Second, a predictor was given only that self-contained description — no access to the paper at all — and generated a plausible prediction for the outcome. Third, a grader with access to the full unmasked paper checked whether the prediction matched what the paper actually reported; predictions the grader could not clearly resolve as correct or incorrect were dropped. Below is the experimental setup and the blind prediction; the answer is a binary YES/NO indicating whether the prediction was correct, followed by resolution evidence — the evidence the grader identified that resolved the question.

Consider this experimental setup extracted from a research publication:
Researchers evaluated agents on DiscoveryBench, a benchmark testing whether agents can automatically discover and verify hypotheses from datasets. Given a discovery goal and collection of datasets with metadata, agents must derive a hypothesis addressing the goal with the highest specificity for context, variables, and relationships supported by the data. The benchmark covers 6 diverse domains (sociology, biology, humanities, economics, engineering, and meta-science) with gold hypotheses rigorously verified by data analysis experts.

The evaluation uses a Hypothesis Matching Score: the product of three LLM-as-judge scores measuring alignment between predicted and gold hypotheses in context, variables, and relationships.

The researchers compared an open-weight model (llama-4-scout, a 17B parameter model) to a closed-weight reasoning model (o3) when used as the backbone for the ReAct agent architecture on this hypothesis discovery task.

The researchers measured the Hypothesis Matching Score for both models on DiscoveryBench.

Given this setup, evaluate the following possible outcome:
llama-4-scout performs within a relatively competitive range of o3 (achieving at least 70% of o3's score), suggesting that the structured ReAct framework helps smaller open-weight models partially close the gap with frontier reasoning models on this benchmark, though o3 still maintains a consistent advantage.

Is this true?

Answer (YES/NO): NO